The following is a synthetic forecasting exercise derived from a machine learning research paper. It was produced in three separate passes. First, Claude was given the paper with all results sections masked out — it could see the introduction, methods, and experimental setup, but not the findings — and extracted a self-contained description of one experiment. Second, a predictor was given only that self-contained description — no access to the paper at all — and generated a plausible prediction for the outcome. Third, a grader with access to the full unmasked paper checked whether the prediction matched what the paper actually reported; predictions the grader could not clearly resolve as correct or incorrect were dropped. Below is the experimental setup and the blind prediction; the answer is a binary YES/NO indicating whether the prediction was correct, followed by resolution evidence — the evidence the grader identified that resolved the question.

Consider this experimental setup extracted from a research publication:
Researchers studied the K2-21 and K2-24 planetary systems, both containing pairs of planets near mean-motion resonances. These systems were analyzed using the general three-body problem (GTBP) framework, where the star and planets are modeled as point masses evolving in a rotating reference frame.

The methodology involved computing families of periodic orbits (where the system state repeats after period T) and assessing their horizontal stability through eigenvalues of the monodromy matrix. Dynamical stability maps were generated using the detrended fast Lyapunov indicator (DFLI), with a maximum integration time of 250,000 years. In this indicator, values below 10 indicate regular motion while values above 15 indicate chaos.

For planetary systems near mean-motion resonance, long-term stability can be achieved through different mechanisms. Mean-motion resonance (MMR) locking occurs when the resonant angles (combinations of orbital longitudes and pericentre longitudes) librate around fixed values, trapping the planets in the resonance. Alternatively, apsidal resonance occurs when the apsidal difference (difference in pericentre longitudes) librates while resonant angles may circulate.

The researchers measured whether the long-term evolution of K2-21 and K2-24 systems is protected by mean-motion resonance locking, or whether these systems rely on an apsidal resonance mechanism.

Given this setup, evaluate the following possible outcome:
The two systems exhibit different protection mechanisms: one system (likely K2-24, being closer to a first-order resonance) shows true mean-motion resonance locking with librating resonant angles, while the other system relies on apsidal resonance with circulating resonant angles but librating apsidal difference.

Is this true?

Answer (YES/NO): NO